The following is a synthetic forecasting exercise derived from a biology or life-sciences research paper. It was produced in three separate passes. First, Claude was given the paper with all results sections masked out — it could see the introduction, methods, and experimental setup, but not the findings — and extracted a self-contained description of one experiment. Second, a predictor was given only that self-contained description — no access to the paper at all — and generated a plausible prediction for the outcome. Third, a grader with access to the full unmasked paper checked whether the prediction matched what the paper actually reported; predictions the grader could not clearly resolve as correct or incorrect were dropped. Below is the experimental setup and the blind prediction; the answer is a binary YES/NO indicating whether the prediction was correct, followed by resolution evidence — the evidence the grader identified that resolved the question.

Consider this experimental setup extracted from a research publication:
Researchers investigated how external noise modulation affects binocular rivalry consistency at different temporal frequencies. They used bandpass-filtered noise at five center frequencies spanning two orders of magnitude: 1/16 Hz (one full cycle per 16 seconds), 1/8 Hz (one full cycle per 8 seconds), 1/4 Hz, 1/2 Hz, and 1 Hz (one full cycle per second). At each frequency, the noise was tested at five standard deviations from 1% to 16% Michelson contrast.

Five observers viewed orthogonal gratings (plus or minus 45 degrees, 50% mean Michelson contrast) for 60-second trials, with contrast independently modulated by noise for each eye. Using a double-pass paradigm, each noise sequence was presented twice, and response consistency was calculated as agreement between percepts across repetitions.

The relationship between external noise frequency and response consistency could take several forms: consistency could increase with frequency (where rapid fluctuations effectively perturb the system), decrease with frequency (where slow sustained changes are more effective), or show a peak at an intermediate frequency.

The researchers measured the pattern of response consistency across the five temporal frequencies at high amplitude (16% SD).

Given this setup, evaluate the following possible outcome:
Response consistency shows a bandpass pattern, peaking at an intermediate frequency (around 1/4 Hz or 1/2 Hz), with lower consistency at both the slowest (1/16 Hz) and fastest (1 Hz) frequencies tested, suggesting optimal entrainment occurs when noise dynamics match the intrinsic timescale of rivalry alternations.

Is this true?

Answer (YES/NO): NO